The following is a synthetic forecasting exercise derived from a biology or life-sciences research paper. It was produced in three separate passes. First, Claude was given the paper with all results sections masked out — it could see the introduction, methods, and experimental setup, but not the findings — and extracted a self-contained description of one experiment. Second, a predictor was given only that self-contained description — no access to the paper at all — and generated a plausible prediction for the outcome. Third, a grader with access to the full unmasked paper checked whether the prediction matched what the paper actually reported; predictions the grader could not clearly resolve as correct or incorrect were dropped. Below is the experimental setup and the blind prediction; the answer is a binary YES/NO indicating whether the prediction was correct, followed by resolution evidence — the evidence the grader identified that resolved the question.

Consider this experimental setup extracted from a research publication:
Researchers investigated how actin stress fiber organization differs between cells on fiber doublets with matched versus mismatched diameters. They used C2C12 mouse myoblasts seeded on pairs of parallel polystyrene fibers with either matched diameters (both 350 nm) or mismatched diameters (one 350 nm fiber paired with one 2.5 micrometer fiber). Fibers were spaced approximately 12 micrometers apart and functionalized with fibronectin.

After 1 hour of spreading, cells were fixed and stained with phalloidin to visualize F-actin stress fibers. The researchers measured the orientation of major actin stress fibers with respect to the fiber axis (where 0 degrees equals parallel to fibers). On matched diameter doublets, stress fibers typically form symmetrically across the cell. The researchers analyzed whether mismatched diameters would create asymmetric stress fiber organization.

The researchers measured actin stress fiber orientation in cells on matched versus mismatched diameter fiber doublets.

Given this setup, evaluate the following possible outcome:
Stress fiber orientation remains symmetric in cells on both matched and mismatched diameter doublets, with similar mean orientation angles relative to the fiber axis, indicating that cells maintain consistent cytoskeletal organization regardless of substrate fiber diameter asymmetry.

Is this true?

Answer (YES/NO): NO